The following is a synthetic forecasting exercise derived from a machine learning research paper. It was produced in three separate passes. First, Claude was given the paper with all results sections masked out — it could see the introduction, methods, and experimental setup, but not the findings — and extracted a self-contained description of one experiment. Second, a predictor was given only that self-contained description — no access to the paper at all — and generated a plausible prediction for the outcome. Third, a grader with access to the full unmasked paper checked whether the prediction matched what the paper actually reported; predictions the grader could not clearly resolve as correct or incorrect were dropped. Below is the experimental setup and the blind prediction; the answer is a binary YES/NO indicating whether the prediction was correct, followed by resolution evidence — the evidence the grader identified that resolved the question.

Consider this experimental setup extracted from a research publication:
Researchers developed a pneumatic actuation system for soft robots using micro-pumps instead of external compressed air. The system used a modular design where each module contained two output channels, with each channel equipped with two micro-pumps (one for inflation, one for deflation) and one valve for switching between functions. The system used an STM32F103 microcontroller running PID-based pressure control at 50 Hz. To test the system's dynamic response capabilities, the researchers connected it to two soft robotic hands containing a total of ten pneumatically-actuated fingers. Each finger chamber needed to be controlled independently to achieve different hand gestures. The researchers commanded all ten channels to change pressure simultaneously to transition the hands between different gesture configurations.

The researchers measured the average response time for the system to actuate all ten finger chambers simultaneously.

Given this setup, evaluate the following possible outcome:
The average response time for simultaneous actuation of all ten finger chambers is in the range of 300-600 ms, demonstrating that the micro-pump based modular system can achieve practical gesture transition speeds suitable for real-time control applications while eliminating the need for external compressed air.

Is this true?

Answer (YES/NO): NO